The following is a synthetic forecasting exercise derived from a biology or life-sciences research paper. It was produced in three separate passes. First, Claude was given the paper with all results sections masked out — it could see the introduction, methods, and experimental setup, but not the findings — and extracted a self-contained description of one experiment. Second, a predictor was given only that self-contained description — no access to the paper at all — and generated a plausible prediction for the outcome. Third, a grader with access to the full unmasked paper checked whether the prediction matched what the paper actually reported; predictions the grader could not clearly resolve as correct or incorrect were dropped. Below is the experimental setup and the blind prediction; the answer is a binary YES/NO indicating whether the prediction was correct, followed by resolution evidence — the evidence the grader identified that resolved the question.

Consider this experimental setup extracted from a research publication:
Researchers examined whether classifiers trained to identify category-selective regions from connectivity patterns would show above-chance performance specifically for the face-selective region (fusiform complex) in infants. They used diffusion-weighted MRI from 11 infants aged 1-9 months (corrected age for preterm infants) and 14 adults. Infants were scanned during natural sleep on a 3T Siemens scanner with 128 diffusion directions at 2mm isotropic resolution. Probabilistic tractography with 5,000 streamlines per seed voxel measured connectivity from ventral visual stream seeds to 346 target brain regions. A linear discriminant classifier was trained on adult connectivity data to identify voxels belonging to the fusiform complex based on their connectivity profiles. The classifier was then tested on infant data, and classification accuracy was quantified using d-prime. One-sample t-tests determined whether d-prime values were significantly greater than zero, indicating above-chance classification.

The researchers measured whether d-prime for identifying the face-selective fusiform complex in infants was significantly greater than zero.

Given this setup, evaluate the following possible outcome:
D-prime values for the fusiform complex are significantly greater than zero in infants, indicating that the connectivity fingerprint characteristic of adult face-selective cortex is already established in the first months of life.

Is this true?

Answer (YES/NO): YES